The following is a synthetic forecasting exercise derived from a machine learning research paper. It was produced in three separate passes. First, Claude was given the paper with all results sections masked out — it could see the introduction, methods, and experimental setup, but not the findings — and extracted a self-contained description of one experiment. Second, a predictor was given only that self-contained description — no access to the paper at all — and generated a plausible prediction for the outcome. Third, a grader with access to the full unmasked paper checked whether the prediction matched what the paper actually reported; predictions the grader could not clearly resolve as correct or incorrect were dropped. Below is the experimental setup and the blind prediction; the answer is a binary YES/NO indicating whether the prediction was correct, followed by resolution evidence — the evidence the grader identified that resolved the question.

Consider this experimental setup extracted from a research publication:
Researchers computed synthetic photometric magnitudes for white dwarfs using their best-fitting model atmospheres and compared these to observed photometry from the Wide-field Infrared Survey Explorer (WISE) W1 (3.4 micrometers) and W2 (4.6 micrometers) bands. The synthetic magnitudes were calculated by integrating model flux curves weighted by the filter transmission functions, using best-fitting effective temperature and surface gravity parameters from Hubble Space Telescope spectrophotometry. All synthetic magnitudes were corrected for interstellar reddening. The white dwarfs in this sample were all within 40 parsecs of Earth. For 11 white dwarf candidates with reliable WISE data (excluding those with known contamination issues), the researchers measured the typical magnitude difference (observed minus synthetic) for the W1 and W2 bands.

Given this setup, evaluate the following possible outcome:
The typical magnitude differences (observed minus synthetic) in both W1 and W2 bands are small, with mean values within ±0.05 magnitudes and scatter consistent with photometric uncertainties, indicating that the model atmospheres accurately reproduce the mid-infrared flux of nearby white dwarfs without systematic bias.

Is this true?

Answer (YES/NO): YES